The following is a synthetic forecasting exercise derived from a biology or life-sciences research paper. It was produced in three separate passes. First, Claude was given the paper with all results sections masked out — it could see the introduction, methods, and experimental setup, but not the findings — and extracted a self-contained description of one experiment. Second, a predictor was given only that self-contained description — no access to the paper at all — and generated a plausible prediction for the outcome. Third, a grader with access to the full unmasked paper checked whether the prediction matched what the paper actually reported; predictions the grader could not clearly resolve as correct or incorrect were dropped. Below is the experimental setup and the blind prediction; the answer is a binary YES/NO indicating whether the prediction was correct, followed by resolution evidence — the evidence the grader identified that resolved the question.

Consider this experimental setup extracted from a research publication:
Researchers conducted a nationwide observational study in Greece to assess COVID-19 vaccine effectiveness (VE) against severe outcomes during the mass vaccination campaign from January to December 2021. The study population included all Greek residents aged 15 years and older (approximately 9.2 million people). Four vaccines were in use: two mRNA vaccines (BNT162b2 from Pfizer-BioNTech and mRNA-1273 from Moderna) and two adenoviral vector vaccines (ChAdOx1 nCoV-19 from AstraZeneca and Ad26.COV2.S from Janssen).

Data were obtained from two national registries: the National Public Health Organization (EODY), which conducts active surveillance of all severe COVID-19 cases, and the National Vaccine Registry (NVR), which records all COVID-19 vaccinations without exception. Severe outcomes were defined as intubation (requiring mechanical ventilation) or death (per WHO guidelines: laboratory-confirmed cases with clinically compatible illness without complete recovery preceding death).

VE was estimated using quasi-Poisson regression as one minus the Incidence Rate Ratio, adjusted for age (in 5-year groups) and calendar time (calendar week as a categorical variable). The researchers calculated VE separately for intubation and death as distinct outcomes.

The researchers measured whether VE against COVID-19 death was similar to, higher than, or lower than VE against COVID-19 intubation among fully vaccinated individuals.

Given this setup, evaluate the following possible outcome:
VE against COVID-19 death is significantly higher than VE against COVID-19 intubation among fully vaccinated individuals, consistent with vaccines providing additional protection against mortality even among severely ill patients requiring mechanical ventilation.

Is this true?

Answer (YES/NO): NO